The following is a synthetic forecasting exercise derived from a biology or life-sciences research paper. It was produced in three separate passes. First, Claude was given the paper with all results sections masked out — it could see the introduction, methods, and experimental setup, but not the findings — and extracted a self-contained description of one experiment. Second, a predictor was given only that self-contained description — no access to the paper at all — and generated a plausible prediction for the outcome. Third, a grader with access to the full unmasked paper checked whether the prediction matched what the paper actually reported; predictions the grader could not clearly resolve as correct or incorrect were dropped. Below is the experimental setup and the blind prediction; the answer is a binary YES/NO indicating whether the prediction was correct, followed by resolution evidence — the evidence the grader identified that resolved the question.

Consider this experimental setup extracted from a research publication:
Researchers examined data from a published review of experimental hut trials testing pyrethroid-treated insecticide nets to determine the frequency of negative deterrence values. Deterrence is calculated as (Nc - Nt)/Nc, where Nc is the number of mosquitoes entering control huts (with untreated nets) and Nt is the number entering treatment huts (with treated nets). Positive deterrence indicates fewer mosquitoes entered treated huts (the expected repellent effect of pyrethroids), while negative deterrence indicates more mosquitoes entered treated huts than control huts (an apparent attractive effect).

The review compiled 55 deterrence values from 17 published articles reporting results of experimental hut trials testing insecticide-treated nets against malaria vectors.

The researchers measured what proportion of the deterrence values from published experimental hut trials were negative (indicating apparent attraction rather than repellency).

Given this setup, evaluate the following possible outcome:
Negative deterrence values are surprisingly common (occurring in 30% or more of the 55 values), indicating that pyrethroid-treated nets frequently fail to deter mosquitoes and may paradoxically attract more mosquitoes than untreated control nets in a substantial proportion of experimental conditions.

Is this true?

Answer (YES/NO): NO